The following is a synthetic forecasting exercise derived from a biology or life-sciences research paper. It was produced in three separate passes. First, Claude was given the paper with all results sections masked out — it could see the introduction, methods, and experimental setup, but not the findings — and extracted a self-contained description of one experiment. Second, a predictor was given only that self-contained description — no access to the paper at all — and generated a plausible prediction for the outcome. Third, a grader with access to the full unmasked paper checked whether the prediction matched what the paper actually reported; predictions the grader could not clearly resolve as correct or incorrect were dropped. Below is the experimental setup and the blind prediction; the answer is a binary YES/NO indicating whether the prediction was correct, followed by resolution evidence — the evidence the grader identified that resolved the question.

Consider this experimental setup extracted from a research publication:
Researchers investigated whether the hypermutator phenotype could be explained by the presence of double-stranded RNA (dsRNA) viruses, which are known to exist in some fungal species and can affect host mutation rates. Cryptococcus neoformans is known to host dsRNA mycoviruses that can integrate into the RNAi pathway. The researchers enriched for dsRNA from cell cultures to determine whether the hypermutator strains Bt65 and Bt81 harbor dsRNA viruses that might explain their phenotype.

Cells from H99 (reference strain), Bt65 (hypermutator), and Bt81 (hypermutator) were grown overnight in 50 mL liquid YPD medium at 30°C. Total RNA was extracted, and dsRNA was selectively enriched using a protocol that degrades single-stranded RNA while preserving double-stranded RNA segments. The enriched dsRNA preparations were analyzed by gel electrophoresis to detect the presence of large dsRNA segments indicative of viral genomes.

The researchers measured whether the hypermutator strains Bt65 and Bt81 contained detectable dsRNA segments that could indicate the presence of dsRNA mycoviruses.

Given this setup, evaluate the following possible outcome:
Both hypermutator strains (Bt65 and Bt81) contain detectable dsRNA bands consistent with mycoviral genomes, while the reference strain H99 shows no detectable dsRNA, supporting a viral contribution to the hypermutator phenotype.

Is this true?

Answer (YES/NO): NO